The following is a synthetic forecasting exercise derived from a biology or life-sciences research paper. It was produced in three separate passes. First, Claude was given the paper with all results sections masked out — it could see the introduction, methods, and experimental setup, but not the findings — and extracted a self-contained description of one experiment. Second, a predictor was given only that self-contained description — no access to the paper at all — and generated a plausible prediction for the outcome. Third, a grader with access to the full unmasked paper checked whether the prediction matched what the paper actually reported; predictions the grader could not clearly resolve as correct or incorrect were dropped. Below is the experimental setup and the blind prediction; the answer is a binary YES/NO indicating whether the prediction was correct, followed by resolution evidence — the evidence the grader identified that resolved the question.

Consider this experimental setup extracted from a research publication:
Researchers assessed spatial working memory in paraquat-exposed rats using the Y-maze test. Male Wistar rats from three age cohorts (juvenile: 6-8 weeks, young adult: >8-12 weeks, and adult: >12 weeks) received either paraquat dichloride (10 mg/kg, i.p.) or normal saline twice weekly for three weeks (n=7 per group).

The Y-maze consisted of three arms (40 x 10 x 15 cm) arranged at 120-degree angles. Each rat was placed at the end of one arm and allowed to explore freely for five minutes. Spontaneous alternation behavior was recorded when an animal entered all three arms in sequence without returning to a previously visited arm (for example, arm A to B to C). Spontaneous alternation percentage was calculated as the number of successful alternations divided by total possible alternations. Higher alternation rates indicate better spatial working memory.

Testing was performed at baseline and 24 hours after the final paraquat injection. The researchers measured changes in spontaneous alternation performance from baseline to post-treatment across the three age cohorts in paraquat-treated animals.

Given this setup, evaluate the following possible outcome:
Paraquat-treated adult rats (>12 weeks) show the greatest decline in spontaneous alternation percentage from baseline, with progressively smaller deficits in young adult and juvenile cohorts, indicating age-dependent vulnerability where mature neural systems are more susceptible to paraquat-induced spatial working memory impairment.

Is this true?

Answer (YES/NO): NO